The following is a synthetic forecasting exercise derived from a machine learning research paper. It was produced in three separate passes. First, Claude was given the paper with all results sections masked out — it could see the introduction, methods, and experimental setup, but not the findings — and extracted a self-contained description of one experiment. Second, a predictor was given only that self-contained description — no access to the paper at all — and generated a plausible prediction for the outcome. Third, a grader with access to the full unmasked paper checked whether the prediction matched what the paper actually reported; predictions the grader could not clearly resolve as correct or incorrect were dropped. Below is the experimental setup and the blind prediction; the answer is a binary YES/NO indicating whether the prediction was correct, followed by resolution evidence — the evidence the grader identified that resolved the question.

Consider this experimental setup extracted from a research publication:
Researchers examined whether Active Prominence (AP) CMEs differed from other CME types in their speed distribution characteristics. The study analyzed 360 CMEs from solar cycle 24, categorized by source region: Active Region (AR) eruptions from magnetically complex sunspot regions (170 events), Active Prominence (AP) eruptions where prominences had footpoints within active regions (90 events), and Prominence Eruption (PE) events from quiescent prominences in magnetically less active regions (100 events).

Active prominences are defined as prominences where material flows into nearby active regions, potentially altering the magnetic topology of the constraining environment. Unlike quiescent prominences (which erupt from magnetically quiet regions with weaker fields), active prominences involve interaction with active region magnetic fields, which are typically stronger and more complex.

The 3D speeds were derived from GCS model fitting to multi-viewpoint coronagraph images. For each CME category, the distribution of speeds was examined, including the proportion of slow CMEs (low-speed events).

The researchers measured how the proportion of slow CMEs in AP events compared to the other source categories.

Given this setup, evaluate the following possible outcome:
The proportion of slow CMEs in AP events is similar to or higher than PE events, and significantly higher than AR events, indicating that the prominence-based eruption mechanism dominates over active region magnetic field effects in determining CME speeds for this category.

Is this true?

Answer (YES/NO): NO